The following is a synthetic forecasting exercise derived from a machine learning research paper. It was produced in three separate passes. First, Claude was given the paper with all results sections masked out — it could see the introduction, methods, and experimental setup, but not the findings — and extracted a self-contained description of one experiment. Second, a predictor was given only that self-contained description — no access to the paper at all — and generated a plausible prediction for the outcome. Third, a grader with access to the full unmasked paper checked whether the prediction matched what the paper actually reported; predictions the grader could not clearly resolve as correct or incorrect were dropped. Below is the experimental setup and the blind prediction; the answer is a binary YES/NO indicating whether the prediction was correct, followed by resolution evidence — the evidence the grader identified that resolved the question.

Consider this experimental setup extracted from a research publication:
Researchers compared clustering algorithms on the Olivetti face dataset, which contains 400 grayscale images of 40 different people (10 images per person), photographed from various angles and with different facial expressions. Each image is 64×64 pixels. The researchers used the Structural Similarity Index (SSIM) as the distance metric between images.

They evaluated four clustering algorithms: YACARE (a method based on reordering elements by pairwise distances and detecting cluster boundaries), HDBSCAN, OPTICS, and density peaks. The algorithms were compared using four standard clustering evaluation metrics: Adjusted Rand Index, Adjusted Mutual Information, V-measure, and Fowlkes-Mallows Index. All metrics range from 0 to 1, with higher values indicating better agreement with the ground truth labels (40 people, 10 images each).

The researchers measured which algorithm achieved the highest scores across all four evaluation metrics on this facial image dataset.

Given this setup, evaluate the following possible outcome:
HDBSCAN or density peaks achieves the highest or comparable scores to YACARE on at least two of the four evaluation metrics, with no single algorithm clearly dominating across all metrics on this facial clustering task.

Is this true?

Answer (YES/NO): NO